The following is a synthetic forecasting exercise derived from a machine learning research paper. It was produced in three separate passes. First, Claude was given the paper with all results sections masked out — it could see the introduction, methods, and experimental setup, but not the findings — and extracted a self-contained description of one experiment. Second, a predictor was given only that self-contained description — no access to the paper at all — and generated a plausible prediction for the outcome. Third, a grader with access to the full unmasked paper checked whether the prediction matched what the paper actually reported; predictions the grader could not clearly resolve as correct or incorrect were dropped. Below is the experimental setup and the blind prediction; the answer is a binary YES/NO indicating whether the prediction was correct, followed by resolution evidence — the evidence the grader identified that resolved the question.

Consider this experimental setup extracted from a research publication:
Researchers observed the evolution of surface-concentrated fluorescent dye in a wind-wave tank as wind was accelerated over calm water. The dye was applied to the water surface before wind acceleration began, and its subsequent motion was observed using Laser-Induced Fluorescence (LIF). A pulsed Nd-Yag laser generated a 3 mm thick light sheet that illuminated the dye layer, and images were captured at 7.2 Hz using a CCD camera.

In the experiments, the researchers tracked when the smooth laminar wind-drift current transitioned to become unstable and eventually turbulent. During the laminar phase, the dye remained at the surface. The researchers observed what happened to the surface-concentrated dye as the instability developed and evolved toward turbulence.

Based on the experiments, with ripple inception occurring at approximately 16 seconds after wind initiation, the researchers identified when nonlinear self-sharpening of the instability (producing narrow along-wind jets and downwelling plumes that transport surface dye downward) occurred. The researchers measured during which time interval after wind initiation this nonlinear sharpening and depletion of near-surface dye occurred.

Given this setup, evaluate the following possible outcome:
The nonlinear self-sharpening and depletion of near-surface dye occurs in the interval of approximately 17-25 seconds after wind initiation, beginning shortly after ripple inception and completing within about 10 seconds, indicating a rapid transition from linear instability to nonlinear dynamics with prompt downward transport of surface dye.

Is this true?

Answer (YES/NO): NO